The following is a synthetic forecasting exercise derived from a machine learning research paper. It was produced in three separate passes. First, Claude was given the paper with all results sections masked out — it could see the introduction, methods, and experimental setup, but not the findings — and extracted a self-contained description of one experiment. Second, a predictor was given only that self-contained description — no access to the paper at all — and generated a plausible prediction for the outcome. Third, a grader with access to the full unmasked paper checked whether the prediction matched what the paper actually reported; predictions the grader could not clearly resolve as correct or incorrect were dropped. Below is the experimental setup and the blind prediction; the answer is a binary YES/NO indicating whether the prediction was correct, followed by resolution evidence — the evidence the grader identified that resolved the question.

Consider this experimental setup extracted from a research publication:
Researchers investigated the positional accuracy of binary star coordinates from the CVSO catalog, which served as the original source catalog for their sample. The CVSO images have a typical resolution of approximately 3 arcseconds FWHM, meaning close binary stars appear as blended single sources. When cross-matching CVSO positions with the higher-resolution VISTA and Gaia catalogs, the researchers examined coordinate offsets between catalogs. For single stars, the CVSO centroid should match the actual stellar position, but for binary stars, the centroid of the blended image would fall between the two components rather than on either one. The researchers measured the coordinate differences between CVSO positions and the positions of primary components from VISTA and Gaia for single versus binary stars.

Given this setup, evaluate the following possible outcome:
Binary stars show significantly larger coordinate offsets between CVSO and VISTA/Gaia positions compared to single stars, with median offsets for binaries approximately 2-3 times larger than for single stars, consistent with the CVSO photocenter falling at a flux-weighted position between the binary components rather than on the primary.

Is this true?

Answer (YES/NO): NO